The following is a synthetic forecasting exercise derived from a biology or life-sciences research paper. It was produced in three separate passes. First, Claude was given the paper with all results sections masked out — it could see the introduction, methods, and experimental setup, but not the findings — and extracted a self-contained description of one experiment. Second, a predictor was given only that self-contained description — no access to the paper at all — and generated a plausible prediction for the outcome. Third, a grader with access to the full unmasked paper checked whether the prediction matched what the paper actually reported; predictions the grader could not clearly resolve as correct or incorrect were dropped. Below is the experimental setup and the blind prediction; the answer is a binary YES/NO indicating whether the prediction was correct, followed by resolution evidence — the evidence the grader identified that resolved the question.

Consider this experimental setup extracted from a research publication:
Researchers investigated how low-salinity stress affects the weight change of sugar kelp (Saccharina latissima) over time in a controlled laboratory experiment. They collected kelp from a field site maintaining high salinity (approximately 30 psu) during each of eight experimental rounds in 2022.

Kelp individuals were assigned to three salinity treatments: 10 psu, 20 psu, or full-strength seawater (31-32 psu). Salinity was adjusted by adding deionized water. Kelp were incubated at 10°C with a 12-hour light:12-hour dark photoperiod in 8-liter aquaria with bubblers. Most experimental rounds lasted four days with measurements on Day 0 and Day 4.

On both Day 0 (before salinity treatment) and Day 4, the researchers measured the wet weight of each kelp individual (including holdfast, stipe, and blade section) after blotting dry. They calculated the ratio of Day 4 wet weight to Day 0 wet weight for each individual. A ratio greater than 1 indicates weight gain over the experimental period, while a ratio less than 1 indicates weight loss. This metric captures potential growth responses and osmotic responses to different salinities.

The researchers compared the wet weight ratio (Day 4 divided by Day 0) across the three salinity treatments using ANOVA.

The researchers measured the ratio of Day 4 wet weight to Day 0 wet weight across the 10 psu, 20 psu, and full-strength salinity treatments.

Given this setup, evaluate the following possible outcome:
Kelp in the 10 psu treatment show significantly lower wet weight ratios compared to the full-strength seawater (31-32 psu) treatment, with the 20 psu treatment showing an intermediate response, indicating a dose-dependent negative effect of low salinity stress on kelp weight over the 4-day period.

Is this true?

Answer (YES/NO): NO